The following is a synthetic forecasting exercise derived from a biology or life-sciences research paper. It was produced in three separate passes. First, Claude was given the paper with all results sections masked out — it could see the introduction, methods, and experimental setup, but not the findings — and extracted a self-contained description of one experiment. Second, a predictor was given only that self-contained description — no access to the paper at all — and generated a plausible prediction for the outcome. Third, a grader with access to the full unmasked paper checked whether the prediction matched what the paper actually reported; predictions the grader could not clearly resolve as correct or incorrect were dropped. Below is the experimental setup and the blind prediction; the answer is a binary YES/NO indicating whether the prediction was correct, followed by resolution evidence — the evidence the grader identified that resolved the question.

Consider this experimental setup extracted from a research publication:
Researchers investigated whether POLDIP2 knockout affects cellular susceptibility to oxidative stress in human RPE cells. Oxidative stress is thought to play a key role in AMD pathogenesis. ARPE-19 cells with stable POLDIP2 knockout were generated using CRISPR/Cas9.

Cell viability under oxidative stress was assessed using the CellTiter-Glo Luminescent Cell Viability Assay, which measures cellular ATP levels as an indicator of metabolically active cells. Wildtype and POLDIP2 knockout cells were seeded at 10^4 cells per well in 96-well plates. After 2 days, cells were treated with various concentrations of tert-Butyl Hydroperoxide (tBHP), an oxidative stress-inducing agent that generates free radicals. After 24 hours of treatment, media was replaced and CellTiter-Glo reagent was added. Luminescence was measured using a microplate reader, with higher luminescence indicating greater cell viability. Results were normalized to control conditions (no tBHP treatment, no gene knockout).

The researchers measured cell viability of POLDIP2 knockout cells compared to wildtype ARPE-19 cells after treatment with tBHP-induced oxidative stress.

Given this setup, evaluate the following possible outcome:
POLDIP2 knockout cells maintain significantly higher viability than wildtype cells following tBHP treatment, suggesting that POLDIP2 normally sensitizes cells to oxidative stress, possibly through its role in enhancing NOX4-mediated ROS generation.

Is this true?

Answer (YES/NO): NO